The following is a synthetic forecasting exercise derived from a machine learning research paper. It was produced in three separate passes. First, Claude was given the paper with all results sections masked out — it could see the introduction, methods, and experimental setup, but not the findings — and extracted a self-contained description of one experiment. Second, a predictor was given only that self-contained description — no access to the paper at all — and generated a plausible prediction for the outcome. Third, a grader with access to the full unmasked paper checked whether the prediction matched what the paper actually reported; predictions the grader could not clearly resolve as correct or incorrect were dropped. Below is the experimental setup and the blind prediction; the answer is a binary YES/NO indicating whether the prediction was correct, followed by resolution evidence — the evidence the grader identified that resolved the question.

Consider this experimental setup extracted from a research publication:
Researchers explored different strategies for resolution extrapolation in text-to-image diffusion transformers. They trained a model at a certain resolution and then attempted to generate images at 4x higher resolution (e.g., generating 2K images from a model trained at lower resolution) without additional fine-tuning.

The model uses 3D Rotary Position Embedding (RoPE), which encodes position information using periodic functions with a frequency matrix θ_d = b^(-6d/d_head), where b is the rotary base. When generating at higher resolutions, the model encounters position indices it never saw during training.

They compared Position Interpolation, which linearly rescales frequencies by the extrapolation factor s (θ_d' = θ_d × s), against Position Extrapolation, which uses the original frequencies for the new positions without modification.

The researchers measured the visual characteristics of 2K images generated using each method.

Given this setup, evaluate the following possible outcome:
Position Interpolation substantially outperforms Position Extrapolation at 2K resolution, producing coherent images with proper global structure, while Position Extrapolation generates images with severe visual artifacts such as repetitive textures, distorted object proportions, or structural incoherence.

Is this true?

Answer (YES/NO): NO